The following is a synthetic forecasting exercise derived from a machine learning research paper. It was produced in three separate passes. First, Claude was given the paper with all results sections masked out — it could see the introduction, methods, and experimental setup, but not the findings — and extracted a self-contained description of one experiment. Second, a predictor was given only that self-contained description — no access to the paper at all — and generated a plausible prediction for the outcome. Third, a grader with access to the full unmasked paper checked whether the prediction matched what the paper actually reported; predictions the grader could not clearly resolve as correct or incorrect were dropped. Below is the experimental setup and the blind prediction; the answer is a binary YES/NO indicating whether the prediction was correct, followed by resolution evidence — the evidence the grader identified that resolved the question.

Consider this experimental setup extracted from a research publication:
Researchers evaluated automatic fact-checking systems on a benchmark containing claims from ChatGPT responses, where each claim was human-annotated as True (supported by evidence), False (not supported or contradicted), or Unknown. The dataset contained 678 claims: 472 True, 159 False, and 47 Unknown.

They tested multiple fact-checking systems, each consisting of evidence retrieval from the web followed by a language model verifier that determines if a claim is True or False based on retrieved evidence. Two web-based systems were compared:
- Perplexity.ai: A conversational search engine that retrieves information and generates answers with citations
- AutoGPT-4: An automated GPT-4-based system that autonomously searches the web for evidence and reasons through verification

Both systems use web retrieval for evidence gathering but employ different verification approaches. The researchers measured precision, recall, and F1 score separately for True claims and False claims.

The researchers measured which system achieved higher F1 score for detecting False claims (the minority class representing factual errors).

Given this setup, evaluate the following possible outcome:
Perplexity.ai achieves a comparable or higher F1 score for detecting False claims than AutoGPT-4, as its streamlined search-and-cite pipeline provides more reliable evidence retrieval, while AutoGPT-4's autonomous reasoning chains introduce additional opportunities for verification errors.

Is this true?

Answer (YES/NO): NO